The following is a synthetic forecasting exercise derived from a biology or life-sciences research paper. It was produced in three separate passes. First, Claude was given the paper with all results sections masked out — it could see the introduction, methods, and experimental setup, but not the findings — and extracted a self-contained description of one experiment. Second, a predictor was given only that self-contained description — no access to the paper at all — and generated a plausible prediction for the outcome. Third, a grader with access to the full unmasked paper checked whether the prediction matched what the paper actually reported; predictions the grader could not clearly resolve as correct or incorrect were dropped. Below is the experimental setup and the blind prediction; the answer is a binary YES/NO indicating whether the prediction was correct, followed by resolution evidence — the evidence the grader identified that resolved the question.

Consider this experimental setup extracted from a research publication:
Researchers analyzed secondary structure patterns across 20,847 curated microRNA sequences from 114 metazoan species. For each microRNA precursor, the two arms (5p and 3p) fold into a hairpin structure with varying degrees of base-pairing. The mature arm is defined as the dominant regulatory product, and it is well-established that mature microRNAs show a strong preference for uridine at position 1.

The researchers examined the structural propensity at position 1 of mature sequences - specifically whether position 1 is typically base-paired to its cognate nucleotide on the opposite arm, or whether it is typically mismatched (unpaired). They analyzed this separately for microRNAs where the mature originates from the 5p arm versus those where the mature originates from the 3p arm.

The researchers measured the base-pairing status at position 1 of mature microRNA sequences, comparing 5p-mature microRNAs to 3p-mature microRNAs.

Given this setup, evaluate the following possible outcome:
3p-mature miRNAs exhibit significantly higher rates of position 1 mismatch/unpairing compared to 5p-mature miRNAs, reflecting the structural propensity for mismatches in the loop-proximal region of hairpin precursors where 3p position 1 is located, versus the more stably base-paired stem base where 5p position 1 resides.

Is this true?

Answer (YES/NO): NO